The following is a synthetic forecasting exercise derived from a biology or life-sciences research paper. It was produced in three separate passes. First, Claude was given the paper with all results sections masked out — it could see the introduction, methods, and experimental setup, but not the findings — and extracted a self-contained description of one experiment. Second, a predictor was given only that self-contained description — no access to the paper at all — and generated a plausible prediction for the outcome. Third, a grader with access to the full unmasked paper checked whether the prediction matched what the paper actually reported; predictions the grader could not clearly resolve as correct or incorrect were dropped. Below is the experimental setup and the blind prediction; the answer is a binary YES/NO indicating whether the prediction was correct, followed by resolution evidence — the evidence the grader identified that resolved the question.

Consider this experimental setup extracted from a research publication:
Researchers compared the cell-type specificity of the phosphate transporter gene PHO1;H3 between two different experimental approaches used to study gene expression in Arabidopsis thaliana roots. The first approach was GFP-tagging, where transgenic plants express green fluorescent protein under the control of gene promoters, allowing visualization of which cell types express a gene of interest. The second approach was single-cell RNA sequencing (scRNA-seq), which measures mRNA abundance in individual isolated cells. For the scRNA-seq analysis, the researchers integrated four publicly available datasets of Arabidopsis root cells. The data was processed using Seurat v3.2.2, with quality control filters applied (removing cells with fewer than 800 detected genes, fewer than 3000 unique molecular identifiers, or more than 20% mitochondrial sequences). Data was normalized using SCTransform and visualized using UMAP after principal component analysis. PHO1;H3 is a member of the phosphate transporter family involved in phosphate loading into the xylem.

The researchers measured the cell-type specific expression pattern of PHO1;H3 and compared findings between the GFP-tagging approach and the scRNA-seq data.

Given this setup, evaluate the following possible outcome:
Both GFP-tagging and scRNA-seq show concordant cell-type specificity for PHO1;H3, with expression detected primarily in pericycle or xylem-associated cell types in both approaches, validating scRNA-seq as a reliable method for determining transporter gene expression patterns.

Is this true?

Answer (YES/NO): NO